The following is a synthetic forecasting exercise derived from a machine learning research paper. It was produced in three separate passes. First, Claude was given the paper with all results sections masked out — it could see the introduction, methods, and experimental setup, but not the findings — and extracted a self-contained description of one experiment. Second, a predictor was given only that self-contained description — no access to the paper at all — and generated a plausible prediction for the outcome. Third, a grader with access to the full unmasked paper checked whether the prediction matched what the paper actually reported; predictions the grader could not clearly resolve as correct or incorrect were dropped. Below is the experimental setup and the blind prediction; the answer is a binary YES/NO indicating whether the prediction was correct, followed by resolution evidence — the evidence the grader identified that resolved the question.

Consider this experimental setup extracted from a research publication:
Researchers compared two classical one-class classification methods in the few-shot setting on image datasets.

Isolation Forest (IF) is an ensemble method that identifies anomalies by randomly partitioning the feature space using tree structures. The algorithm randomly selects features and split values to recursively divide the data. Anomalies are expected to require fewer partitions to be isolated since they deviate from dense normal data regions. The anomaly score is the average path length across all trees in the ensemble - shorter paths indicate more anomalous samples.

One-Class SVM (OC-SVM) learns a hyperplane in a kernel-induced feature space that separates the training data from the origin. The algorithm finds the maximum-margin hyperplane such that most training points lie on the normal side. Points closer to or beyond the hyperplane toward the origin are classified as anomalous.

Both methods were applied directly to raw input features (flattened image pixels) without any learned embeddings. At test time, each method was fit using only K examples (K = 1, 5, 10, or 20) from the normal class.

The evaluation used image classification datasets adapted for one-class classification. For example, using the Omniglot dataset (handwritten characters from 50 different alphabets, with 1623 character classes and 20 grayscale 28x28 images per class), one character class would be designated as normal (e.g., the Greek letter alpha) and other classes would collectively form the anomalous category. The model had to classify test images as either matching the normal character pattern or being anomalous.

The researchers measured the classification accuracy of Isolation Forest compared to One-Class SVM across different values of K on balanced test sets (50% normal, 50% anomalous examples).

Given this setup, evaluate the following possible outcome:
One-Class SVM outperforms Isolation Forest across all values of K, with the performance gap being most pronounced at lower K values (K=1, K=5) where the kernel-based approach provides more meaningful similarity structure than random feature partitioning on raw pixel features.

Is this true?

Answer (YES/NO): NO